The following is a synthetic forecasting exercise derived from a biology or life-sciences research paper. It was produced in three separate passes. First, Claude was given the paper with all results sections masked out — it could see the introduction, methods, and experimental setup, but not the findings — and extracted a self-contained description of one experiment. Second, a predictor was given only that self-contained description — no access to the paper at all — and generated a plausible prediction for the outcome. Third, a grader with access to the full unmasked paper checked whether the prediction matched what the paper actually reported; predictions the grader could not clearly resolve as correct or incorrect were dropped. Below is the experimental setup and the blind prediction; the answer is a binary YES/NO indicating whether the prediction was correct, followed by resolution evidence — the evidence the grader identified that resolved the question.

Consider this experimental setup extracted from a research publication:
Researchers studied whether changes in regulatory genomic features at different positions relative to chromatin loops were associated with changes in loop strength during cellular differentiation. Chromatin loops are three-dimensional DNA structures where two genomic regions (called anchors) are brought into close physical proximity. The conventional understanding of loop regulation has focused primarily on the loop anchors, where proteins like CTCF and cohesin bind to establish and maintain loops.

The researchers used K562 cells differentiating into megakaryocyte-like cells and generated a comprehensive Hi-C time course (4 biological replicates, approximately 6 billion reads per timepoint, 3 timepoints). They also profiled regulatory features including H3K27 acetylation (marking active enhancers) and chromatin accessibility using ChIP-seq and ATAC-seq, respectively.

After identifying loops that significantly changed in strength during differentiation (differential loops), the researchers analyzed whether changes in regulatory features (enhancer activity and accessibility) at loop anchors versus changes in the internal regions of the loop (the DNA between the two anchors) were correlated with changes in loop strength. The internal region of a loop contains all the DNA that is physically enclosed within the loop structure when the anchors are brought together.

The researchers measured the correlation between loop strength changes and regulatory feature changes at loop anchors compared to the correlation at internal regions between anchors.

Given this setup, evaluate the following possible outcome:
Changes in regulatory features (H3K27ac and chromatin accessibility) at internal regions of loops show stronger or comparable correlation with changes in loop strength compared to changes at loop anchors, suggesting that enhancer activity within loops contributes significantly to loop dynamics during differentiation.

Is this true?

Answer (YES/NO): YES